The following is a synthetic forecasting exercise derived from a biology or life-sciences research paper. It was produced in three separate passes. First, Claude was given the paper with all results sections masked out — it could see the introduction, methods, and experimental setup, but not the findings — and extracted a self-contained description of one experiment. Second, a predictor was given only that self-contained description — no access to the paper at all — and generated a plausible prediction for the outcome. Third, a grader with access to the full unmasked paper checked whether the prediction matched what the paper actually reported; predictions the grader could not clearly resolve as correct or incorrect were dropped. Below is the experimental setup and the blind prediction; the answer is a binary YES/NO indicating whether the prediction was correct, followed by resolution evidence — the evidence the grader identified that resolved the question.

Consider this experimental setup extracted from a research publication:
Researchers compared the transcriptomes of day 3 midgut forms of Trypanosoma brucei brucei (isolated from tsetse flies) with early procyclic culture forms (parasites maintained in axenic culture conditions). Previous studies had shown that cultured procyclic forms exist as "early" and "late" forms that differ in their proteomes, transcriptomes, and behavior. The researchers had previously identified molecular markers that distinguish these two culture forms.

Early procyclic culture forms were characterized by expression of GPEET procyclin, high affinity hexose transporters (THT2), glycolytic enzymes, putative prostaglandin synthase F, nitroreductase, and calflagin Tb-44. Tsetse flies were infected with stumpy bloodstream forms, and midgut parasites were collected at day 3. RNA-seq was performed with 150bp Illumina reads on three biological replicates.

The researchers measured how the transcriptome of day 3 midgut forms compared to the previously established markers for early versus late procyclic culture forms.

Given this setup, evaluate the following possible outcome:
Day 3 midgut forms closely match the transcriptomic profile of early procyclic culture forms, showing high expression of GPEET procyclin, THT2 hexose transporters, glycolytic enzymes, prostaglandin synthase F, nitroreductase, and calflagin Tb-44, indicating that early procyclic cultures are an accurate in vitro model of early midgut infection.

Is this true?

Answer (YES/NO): YES